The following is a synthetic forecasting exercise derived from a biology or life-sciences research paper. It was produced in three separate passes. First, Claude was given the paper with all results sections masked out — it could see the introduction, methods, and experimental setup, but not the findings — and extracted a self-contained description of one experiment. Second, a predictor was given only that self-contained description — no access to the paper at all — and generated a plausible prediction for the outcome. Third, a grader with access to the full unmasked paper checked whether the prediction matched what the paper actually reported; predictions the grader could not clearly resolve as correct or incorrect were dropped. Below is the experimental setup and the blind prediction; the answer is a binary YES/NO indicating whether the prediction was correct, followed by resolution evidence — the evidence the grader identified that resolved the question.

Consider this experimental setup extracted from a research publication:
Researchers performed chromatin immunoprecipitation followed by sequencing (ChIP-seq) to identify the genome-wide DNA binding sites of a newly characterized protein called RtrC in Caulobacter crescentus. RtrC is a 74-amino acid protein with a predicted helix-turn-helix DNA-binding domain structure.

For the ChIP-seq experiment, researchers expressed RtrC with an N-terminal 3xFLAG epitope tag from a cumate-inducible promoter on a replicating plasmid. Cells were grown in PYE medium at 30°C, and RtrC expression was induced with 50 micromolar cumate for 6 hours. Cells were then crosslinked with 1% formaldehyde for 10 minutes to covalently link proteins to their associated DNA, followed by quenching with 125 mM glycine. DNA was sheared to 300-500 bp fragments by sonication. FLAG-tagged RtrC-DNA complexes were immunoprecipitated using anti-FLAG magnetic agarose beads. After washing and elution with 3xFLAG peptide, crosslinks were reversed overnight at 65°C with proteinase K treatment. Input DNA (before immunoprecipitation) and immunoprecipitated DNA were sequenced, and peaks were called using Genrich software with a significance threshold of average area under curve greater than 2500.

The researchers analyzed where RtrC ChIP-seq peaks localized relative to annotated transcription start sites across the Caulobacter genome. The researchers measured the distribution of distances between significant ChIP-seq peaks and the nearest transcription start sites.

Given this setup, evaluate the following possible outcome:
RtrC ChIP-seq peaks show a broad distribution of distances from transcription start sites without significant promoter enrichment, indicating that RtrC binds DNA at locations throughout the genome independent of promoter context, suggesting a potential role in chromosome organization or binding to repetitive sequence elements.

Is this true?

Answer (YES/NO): NO